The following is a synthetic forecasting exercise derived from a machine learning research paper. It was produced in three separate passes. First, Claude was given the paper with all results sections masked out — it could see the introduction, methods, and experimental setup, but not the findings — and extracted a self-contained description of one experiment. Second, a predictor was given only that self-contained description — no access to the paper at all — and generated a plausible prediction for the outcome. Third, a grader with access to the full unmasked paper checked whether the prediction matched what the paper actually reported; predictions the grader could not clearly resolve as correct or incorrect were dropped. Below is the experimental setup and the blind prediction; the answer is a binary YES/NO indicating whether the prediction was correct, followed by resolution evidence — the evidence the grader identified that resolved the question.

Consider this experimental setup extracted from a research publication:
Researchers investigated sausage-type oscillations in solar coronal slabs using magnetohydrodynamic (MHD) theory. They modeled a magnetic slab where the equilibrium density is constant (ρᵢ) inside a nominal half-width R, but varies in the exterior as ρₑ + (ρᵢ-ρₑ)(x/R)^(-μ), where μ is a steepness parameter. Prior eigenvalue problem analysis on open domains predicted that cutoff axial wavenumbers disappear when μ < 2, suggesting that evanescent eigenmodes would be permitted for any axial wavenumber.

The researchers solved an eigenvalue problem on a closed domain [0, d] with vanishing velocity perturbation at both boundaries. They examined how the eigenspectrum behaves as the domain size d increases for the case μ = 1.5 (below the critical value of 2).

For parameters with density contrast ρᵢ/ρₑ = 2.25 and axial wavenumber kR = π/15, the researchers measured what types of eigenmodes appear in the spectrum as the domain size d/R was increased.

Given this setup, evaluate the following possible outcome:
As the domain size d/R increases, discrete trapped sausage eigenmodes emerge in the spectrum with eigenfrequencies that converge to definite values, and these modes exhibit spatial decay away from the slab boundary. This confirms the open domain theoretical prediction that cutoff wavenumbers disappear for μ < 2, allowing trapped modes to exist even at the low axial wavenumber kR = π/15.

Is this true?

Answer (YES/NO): YES